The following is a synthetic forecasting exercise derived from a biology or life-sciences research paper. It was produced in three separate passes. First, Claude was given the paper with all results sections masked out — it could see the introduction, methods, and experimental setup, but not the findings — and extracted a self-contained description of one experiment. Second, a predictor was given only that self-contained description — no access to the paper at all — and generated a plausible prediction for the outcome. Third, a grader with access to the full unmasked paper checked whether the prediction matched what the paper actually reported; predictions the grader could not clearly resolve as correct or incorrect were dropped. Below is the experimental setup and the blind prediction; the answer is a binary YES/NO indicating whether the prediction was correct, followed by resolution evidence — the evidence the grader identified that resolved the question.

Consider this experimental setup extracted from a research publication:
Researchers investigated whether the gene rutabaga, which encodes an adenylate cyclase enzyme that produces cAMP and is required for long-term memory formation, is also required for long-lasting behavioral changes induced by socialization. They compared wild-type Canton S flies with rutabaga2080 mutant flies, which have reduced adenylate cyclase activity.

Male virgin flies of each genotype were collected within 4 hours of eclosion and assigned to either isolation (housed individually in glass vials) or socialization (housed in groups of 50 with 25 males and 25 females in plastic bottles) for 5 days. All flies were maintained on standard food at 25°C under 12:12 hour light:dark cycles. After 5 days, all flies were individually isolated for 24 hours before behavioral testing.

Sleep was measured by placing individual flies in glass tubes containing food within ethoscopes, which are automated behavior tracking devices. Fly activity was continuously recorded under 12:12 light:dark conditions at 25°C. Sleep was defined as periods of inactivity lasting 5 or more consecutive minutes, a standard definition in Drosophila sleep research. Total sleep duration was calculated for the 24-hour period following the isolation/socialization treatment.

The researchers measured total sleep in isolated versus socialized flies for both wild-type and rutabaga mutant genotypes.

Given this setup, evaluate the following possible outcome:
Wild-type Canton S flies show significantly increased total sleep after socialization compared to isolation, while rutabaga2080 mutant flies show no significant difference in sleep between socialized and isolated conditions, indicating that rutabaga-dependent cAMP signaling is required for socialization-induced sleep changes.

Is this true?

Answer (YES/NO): YES